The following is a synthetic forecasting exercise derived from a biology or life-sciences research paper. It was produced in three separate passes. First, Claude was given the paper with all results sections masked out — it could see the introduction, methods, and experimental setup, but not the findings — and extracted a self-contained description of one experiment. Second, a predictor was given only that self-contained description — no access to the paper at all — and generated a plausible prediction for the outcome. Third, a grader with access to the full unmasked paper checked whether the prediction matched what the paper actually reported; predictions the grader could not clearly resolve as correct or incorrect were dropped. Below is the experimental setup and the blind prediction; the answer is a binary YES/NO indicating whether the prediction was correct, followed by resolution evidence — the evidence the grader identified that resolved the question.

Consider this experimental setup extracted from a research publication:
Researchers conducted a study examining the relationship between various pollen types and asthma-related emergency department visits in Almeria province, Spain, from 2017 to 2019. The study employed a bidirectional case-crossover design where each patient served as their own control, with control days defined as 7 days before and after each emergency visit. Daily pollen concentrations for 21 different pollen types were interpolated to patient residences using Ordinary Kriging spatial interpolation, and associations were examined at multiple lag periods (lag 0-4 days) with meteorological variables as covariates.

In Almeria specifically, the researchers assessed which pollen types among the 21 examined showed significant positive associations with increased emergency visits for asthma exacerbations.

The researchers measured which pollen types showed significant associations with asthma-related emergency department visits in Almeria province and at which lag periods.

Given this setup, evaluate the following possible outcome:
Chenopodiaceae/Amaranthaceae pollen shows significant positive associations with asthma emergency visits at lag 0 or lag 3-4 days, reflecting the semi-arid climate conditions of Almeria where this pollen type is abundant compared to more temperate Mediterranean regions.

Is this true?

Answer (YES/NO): NO